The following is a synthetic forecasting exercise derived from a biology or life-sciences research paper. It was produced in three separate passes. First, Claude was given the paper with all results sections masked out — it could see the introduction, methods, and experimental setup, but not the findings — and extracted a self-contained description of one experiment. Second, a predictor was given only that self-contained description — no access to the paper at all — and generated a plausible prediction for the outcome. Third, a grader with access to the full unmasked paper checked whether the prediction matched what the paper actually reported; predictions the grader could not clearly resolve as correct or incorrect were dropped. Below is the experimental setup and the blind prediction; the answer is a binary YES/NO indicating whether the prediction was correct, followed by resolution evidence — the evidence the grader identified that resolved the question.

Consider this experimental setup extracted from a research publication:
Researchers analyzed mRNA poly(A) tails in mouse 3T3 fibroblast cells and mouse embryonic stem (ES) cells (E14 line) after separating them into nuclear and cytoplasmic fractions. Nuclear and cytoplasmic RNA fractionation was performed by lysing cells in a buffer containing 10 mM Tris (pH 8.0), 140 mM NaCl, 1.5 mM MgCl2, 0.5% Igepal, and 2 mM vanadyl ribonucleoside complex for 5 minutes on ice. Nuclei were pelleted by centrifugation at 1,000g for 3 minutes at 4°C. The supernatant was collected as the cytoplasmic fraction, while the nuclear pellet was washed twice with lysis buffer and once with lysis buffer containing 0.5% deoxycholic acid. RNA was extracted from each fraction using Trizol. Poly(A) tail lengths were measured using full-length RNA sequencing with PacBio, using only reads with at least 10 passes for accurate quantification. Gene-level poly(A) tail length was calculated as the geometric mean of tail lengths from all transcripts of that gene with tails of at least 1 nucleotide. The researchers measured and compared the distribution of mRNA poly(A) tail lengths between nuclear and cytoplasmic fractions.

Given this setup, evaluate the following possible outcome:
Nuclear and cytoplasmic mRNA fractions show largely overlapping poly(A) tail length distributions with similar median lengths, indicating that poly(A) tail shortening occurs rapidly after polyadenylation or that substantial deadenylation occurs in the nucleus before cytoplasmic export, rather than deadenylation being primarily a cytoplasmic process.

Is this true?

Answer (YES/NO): NO